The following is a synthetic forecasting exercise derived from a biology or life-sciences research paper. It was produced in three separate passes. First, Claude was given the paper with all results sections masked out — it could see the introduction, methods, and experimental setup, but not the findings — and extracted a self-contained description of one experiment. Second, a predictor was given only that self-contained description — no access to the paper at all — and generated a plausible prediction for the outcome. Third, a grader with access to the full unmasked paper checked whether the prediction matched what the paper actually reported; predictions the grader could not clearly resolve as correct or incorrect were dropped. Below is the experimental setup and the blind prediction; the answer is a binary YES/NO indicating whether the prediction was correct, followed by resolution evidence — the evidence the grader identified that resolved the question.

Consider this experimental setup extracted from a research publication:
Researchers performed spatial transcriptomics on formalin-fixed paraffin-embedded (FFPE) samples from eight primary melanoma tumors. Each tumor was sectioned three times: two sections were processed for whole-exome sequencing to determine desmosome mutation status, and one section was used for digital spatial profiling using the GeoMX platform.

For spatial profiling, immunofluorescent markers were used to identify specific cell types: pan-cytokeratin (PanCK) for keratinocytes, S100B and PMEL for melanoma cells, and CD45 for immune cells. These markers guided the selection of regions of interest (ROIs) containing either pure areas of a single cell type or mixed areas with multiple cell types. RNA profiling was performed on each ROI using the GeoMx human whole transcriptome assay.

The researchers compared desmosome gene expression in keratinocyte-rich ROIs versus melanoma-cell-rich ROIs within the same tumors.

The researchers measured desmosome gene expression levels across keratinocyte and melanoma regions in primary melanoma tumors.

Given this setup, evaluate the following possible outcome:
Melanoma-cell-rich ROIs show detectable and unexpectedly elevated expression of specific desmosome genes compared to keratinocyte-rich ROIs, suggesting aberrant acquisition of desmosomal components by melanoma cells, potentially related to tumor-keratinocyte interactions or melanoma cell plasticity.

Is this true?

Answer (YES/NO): NO